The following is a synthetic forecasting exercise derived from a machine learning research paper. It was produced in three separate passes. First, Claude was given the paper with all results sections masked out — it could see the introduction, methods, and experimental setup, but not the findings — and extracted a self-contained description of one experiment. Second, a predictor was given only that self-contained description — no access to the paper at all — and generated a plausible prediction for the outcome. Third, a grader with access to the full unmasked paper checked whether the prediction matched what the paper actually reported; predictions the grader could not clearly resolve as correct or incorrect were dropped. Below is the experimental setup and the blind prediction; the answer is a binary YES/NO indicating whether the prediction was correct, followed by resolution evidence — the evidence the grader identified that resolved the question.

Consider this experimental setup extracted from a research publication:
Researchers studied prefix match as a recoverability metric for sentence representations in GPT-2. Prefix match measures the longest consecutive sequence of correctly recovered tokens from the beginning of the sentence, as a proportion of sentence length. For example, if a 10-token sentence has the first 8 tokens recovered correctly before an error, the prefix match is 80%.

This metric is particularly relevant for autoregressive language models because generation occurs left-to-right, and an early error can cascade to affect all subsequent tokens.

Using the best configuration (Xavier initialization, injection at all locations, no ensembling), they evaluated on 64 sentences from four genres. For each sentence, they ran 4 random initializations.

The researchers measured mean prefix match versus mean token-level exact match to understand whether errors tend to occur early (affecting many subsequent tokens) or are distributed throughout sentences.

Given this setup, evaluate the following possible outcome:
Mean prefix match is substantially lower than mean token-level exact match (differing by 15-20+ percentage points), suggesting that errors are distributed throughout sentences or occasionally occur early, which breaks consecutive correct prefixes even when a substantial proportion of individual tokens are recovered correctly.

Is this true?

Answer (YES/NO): NO